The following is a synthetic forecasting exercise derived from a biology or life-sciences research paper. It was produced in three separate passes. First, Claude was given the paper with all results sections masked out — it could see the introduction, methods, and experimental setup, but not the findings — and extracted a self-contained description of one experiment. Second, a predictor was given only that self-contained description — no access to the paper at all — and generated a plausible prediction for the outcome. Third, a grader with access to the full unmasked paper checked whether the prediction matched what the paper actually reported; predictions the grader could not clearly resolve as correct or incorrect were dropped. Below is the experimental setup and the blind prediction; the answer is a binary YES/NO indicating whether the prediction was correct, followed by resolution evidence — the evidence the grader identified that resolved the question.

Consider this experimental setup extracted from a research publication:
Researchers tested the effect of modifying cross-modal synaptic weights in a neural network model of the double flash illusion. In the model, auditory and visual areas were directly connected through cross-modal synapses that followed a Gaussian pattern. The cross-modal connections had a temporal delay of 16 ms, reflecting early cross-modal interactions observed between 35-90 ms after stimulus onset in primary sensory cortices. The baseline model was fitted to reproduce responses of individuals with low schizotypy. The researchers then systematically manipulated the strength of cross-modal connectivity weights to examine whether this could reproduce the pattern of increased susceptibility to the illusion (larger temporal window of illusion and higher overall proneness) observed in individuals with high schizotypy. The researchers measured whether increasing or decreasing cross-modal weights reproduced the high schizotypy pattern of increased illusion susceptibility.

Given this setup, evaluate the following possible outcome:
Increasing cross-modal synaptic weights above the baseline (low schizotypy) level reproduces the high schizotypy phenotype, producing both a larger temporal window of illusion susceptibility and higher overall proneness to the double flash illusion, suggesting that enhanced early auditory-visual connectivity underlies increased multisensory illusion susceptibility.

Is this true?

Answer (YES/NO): NO